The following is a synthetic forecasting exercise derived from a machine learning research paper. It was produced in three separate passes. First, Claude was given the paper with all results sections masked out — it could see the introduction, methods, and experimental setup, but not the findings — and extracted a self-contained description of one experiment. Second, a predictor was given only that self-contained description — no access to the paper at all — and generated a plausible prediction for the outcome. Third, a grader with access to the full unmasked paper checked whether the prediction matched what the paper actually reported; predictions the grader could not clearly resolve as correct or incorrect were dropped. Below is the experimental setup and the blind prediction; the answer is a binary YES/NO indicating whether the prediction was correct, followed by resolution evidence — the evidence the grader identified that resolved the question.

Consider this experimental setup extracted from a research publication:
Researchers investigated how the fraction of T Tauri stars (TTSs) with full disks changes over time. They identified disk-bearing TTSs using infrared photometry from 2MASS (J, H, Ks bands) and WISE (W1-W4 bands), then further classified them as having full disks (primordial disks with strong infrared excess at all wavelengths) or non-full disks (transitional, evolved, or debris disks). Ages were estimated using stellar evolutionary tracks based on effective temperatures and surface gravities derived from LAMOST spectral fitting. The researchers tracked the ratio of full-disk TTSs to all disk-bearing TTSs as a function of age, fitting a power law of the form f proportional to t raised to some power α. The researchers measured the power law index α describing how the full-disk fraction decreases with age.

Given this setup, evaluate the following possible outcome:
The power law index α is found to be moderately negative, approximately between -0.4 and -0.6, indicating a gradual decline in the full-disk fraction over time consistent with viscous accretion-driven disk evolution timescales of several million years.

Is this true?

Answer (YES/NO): NO